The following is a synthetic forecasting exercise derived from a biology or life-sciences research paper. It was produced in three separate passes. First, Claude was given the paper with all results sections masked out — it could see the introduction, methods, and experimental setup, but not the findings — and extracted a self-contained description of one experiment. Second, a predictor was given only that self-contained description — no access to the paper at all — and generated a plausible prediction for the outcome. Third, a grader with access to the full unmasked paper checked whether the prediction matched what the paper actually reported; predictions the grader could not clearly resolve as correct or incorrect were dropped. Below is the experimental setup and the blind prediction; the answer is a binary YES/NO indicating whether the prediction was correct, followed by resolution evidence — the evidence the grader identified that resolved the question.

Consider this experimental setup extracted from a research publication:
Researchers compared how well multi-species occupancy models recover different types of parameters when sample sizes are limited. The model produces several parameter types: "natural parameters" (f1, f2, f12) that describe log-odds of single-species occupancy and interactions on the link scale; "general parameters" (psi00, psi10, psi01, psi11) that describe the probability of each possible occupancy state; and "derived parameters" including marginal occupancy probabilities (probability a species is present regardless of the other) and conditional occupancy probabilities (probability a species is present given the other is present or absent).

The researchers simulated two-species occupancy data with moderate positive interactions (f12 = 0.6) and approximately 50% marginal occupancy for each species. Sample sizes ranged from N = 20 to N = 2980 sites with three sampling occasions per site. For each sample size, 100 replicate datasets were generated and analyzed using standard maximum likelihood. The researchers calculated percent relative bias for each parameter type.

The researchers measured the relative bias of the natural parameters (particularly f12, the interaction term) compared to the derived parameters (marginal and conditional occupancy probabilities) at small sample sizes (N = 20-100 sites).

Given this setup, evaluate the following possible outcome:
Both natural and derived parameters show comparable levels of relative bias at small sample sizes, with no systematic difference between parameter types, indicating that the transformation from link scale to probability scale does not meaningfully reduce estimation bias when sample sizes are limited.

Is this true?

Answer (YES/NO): NO